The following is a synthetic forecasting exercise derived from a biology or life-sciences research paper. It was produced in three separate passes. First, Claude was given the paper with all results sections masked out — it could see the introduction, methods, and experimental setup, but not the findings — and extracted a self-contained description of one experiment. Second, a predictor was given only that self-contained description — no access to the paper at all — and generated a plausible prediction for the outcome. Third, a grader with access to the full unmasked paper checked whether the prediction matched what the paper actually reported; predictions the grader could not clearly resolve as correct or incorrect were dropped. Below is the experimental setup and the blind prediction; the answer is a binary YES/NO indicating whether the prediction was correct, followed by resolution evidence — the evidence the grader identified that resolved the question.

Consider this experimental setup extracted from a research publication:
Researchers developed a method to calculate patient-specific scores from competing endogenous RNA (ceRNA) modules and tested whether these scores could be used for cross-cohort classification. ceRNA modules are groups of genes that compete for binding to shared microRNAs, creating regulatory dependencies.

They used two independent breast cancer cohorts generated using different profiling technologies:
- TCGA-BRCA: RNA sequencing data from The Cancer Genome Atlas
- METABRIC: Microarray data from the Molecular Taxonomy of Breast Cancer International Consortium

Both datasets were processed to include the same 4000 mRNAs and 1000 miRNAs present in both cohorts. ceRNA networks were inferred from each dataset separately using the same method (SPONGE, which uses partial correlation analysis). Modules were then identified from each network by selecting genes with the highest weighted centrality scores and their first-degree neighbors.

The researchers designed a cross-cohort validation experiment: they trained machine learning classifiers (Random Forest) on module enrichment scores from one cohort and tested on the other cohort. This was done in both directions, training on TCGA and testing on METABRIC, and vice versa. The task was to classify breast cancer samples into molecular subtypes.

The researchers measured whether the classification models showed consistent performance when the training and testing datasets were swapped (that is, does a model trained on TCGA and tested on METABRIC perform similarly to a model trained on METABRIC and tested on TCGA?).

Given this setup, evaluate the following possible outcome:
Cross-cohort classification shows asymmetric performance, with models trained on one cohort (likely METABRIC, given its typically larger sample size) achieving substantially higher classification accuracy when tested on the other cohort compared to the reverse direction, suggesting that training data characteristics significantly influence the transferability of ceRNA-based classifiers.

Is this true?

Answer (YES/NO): YES